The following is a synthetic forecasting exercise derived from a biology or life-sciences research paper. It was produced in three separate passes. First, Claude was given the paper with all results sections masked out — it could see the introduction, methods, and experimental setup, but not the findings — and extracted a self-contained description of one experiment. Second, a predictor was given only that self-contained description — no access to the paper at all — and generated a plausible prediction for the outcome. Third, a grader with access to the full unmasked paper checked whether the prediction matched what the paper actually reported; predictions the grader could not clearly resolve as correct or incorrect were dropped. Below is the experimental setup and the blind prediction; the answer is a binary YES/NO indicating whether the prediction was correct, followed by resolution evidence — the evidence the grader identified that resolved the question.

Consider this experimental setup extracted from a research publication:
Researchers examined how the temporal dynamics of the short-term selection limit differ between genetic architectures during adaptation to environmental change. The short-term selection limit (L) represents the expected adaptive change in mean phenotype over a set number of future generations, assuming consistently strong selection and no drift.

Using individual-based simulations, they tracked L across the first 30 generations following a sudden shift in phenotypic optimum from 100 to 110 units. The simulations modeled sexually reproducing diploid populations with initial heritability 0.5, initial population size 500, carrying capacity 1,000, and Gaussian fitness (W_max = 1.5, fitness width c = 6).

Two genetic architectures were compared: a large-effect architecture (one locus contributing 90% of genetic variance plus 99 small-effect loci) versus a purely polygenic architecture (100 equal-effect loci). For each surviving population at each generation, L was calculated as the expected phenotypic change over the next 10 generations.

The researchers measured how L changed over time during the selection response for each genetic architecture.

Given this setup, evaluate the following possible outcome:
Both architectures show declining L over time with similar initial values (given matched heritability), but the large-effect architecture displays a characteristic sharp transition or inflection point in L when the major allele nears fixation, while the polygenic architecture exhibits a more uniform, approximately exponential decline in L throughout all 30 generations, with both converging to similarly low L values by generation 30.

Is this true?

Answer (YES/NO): NO